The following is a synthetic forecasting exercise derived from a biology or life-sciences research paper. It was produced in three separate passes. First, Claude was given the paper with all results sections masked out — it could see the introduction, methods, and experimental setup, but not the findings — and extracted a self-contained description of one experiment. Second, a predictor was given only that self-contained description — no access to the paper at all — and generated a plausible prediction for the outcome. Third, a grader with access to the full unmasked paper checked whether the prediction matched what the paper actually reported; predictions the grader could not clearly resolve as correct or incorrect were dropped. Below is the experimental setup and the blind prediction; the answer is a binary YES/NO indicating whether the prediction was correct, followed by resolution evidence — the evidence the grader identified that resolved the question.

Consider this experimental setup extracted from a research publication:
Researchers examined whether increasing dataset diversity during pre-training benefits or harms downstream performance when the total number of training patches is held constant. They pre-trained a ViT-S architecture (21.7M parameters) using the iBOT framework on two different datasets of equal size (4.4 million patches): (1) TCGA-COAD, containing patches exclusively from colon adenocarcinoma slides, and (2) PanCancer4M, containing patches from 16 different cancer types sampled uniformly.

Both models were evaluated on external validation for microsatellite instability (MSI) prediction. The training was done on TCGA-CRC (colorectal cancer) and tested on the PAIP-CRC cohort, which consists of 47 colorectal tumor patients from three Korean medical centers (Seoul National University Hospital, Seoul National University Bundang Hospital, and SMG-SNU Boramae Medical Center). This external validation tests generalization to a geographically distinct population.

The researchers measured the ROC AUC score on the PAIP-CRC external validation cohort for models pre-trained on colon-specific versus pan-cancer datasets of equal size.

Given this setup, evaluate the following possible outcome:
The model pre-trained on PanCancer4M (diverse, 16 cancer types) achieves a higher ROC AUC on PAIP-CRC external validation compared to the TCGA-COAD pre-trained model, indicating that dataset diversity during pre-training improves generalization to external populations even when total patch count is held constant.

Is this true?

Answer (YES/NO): NO